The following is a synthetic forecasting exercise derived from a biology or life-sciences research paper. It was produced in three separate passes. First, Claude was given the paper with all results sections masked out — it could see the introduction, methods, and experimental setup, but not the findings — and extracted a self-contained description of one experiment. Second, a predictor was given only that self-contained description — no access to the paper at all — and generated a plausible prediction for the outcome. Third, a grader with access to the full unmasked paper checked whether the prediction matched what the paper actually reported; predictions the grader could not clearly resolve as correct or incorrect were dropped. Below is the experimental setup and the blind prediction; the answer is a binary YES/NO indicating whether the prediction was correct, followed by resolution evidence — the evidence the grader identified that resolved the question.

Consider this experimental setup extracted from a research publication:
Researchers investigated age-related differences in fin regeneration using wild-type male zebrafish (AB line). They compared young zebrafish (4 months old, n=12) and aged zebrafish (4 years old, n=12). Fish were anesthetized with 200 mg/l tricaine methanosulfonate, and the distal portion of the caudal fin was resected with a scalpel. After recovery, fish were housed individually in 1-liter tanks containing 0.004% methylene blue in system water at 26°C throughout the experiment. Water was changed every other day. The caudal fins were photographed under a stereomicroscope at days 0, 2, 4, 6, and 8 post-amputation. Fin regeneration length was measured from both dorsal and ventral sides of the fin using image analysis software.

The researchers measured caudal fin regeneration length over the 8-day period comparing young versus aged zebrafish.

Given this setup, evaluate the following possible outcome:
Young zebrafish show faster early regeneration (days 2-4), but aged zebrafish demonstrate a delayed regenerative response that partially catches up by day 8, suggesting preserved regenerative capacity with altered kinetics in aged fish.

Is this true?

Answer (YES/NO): NO